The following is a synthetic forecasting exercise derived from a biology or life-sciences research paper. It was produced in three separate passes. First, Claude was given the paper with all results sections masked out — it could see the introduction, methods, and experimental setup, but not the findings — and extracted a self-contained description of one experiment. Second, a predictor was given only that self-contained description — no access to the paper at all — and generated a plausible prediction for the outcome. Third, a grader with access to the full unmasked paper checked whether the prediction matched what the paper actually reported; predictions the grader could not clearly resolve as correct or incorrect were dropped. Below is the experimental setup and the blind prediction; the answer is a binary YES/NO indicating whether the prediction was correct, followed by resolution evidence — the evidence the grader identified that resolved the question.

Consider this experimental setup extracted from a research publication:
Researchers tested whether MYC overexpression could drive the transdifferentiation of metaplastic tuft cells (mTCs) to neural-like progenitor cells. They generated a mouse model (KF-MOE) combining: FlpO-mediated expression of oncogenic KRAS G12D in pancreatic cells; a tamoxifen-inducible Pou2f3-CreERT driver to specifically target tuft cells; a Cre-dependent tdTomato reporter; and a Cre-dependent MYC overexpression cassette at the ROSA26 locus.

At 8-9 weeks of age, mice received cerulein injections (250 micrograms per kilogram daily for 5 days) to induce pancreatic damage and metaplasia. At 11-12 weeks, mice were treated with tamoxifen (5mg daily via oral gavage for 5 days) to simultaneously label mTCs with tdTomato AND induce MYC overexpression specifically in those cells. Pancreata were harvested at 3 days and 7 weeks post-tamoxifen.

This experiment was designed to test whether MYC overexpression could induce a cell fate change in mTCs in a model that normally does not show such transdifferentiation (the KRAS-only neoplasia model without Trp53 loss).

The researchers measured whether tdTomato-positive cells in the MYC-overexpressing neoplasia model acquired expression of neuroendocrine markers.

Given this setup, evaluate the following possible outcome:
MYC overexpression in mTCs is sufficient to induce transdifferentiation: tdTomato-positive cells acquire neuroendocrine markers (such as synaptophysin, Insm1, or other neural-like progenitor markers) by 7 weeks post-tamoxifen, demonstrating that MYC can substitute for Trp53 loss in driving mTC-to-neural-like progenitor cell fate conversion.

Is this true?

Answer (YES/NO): YES